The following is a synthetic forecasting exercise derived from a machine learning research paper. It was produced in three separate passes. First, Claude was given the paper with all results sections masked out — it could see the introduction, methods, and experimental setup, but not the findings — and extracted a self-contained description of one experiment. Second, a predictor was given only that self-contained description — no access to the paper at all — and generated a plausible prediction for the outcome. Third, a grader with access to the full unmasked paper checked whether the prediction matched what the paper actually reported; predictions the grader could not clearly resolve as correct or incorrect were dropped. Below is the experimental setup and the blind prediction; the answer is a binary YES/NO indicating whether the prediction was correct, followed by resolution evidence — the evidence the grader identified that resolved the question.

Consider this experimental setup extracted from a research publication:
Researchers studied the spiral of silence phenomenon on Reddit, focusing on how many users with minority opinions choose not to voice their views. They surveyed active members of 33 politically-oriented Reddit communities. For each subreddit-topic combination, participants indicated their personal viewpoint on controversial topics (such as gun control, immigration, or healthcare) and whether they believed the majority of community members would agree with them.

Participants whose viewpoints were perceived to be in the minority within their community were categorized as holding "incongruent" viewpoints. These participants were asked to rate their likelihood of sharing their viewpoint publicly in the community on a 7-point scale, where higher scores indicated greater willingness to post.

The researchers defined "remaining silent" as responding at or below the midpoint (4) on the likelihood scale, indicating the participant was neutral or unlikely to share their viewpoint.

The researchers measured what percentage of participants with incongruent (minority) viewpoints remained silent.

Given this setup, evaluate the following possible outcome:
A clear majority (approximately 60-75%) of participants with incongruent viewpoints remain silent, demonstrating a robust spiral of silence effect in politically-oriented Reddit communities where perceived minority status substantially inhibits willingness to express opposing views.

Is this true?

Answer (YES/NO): YES